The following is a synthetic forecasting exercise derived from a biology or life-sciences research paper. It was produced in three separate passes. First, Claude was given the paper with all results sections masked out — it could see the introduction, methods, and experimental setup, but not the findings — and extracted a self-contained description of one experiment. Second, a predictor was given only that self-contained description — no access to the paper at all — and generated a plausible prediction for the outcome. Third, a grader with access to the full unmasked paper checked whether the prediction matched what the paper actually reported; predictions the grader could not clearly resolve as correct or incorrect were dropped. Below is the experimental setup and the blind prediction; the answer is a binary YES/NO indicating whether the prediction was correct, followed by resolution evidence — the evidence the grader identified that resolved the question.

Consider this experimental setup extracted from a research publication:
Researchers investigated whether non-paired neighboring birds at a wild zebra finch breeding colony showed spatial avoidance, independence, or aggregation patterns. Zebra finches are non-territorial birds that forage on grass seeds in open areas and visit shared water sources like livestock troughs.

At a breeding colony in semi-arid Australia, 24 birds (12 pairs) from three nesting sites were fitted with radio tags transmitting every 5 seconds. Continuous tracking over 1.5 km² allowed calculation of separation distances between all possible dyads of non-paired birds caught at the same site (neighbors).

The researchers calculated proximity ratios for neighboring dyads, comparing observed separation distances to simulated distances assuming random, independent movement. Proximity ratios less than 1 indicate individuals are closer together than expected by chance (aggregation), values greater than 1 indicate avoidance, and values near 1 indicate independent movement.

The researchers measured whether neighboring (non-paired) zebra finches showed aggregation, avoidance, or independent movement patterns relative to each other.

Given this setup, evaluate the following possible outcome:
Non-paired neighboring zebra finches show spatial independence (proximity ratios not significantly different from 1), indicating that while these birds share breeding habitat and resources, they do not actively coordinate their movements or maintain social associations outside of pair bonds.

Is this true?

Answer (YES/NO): NO